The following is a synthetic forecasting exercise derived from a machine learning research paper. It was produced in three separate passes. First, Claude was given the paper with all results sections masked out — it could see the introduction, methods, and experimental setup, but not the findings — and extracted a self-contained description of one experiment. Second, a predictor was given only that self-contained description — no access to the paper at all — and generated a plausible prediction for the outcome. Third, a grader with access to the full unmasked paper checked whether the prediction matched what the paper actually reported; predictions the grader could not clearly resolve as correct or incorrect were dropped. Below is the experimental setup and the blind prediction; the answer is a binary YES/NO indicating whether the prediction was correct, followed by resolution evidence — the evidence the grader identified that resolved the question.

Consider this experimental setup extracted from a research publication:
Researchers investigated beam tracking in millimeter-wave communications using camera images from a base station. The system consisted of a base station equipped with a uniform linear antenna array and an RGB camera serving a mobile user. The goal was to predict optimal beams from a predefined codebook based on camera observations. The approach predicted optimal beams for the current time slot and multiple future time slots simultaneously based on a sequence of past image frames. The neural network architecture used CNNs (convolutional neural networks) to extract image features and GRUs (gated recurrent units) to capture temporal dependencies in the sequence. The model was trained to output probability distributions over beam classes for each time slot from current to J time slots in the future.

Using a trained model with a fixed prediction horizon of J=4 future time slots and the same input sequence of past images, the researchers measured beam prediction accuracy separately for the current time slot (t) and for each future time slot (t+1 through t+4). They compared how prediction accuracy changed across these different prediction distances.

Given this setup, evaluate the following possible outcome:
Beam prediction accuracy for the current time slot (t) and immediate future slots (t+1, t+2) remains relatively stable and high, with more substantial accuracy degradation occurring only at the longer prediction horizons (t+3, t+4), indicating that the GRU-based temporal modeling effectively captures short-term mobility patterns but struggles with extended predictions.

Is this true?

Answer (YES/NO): NO